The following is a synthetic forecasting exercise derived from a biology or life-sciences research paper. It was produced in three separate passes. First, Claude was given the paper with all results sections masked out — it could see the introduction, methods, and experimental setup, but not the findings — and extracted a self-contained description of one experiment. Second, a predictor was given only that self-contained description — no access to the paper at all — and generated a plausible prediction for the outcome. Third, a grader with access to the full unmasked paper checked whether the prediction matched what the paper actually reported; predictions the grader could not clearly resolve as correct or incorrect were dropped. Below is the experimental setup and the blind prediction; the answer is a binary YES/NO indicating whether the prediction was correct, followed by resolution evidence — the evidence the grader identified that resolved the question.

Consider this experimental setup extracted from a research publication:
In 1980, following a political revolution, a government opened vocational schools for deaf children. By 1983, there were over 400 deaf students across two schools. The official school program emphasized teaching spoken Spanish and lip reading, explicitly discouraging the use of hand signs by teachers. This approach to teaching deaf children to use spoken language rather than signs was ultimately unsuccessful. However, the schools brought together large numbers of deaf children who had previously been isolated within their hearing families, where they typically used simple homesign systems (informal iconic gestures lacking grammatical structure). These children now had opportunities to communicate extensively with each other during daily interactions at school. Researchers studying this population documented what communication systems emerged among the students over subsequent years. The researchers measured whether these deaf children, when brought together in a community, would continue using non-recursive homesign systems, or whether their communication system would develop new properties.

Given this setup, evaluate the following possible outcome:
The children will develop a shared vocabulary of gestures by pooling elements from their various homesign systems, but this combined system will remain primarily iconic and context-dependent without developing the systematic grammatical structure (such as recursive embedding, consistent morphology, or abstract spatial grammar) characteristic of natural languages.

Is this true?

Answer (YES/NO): NO